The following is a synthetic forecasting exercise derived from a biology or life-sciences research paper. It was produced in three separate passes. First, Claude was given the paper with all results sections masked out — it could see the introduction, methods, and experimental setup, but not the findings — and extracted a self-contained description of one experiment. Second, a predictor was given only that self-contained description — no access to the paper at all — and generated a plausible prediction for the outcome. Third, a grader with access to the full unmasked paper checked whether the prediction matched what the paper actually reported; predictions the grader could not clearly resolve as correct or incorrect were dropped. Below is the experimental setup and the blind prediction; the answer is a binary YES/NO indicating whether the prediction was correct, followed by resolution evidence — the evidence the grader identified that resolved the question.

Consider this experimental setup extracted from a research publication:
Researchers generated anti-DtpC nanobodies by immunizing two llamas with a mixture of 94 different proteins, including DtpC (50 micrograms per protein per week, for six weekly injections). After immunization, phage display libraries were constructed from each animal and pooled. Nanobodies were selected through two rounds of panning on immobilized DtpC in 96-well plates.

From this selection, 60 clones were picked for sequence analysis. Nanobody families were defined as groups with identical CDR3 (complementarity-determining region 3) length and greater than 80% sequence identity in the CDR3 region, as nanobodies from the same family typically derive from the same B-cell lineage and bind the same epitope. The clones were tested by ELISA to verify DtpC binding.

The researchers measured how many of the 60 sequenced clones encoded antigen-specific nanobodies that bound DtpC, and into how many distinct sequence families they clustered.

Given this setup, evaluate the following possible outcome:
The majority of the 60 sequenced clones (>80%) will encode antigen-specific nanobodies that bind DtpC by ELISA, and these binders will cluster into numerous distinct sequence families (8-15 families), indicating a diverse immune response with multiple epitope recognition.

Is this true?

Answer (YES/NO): NO